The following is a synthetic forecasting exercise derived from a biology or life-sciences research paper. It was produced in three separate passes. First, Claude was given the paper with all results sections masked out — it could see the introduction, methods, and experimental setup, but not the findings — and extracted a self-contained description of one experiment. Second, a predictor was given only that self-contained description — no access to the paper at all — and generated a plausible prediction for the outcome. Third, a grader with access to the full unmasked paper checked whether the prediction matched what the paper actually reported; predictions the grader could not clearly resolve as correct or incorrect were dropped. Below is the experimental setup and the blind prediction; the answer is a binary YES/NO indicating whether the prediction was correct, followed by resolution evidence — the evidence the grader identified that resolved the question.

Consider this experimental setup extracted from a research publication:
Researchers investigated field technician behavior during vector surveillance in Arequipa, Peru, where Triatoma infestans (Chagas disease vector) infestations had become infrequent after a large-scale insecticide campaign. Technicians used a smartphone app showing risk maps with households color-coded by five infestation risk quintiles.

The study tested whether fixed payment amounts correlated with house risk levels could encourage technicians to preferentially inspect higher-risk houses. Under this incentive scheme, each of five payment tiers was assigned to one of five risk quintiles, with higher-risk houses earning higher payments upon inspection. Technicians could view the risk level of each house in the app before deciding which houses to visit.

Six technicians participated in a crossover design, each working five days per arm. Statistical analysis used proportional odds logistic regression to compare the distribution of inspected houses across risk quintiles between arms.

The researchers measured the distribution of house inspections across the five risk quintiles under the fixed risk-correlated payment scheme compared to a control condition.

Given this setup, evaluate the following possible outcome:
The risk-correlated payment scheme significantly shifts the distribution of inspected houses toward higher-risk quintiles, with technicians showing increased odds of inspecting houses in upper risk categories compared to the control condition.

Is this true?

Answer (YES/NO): YES